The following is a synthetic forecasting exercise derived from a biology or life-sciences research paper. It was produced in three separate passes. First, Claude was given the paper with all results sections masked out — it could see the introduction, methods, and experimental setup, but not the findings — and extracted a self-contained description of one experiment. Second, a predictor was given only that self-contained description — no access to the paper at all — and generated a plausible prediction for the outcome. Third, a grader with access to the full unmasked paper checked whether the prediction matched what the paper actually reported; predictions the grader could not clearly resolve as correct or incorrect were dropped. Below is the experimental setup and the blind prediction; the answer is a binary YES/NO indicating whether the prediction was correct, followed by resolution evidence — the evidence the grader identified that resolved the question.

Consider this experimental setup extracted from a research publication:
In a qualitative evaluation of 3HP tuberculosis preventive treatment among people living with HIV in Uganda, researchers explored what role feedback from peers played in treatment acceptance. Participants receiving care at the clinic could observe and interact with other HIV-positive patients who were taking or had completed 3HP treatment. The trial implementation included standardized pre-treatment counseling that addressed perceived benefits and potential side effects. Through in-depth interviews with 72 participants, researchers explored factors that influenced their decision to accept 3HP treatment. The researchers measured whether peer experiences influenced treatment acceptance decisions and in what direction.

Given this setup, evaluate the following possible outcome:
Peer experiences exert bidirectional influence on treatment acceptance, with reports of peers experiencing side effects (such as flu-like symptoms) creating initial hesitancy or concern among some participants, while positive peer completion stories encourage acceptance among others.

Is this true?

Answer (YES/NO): NO